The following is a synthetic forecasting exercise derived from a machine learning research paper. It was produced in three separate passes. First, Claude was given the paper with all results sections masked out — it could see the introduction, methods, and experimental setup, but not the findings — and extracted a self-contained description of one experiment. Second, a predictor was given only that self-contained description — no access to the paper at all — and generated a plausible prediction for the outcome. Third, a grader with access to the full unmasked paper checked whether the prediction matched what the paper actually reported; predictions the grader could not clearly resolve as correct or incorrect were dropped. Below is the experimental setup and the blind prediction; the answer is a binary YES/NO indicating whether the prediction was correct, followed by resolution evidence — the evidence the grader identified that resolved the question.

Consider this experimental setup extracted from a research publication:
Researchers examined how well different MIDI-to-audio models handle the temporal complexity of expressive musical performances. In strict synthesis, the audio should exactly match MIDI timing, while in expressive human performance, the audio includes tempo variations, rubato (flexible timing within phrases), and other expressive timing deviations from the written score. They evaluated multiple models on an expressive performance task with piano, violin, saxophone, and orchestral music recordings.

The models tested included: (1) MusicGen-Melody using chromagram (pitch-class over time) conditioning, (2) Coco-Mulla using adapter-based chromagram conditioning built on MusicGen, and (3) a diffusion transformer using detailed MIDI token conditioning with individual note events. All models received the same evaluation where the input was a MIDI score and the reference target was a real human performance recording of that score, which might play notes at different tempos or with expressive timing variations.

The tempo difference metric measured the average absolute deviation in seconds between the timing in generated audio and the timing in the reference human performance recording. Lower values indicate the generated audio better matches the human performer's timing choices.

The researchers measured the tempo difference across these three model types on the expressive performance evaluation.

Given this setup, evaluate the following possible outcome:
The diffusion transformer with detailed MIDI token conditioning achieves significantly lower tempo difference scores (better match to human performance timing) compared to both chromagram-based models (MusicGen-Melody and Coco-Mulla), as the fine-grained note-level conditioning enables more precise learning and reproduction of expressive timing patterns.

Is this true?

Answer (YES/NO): NO